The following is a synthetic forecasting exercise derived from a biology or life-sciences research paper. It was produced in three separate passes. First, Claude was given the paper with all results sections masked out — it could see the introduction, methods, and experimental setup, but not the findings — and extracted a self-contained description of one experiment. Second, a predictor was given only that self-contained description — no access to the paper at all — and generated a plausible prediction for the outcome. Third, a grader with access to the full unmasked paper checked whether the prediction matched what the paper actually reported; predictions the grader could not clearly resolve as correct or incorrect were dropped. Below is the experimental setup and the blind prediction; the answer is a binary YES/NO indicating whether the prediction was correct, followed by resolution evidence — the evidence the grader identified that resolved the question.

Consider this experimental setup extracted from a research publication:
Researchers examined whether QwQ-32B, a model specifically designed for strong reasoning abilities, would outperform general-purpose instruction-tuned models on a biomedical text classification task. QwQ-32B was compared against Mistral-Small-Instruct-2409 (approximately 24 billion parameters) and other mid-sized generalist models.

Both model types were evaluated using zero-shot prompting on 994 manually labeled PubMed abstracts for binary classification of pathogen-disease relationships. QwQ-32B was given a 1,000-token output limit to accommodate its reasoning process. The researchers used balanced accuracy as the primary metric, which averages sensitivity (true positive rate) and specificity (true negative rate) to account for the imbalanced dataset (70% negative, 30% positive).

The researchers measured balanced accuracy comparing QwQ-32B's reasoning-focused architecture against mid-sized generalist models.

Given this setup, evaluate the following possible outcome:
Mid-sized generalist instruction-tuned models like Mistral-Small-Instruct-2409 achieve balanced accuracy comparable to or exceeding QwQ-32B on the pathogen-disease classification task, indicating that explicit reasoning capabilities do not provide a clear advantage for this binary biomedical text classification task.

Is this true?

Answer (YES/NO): YES